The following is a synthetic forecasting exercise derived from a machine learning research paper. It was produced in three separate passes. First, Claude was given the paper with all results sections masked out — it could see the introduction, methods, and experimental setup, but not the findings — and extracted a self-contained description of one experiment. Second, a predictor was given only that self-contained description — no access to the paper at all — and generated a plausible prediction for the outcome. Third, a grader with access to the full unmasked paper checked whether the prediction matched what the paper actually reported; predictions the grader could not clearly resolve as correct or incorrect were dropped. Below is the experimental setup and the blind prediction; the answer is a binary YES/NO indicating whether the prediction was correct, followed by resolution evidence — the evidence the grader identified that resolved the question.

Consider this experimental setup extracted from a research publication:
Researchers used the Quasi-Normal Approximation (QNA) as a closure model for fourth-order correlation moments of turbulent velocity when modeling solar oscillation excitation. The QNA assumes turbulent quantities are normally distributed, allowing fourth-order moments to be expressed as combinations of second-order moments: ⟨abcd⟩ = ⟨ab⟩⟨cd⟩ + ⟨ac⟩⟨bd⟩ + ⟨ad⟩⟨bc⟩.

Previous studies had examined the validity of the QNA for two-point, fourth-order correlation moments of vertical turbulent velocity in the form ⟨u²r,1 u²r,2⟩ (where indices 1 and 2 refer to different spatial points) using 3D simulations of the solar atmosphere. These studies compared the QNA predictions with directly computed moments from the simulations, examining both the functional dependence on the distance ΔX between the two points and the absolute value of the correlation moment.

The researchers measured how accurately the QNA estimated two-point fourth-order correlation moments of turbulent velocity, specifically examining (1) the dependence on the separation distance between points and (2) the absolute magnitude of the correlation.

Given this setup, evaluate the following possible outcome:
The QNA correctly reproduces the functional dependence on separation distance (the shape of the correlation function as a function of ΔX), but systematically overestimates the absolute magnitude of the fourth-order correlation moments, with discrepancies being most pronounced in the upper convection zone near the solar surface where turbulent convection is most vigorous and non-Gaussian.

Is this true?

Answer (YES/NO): NO